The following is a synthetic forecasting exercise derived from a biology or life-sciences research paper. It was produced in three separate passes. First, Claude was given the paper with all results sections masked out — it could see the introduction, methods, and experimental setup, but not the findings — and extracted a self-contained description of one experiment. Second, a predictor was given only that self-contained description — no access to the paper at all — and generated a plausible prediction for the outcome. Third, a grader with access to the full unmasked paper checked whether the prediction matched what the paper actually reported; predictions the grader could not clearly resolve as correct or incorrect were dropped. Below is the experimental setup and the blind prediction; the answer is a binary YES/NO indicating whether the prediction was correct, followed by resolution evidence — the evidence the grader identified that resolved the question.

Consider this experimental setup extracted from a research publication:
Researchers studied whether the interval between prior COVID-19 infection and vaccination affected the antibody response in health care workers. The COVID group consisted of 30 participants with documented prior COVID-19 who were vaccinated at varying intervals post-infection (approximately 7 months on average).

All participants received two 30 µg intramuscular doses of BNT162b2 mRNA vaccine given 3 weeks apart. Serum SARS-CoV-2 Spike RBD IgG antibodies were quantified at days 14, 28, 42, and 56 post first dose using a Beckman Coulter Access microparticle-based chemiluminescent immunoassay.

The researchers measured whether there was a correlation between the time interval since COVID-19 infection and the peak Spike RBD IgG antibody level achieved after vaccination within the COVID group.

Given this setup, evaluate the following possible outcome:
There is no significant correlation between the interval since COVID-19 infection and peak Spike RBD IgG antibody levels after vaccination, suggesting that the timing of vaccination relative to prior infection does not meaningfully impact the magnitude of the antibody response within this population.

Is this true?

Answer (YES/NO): YES